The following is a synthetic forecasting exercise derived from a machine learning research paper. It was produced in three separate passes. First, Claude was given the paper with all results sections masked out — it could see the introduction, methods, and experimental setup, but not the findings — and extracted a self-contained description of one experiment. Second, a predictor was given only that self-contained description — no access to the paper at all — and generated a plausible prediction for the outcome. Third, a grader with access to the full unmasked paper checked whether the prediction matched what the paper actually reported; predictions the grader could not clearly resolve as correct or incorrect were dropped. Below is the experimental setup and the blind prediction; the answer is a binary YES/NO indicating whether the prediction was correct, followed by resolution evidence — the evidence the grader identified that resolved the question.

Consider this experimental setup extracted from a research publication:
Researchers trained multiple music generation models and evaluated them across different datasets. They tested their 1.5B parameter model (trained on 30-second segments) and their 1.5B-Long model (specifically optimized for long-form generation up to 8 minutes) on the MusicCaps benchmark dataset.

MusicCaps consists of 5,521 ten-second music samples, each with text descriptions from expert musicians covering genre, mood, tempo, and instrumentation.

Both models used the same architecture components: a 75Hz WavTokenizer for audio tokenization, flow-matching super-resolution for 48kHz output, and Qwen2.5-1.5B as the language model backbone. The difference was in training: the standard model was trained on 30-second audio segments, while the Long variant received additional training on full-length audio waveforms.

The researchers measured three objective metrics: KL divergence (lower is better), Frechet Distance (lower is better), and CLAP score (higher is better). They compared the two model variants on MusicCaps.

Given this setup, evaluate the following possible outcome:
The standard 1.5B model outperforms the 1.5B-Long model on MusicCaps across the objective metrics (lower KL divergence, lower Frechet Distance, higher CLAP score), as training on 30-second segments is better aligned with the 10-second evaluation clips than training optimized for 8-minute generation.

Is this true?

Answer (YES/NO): YES